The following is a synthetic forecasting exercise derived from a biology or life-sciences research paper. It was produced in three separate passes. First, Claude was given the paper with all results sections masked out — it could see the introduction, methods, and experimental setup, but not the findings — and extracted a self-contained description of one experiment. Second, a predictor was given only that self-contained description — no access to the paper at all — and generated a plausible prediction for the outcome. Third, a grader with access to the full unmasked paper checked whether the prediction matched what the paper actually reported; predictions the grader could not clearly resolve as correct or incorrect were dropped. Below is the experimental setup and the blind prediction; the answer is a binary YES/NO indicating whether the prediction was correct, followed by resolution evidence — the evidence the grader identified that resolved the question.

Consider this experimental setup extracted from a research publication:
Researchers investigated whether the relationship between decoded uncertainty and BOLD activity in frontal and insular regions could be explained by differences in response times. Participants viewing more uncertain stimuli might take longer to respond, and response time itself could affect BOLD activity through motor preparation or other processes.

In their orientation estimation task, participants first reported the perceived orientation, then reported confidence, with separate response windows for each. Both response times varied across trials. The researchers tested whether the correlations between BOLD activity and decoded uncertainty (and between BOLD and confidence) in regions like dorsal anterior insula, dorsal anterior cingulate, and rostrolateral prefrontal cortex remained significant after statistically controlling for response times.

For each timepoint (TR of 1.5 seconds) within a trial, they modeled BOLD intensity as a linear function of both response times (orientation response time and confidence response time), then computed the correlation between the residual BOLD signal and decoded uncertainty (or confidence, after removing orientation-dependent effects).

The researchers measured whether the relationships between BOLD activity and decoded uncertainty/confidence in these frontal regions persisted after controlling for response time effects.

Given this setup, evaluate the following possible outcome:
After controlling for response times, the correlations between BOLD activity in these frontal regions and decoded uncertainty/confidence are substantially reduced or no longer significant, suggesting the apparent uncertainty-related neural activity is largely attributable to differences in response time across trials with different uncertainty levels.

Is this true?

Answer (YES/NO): NO